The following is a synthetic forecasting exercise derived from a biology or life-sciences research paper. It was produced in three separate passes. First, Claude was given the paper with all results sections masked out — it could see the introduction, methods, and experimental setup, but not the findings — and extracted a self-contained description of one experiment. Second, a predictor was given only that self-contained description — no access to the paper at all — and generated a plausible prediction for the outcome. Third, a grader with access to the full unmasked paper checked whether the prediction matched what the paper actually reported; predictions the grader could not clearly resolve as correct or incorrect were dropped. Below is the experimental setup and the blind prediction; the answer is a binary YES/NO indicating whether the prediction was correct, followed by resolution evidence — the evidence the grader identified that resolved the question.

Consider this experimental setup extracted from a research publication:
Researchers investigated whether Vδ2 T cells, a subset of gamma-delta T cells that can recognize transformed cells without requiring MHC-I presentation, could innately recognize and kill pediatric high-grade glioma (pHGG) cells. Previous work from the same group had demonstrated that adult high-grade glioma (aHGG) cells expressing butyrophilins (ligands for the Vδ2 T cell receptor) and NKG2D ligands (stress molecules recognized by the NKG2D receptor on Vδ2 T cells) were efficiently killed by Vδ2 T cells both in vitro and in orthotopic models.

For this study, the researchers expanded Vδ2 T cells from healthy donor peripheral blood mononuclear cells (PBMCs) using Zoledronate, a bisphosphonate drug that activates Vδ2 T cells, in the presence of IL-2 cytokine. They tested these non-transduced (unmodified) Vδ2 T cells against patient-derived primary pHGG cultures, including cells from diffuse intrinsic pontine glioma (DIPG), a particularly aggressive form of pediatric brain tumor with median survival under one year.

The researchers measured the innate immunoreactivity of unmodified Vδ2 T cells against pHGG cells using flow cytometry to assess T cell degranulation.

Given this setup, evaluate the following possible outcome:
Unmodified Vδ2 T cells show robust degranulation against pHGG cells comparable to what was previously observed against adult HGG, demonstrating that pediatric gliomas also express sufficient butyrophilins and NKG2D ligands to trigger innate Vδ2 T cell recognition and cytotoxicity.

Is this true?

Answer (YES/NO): NO